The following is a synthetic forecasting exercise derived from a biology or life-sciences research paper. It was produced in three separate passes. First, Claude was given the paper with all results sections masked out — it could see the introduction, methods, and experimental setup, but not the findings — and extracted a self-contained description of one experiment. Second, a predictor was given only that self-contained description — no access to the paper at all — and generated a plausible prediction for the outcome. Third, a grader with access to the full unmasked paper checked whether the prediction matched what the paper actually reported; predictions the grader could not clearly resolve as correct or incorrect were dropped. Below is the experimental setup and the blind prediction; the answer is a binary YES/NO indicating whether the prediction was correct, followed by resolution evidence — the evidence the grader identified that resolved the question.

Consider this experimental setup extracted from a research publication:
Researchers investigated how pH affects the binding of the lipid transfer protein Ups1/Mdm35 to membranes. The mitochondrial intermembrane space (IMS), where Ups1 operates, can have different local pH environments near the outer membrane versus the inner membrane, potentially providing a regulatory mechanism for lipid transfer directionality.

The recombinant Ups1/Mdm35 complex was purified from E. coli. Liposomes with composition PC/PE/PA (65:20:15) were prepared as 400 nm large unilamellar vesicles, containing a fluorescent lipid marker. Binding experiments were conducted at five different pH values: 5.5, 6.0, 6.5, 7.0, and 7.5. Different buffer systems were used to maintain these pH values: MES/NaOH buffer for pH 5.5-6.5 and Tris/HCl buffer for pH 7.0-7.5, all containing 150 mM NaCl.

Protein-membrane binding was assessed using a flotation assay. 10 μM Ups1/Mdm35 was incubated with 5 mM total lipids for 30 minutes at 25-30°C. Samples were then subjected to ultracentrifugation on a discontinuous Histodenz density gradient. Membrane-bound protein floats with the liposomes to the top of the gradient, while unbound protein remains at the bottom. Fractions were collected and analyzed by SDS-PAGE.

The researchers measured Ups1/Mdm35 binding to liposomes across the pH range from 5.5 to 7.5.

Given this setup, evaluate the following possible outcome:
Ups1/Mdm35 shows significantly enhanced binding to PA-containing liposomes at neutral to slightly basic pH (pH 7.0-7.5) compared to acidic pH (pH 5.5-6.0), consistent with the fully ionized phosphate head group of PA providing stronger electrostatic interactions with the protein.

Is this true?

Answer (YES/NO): NO